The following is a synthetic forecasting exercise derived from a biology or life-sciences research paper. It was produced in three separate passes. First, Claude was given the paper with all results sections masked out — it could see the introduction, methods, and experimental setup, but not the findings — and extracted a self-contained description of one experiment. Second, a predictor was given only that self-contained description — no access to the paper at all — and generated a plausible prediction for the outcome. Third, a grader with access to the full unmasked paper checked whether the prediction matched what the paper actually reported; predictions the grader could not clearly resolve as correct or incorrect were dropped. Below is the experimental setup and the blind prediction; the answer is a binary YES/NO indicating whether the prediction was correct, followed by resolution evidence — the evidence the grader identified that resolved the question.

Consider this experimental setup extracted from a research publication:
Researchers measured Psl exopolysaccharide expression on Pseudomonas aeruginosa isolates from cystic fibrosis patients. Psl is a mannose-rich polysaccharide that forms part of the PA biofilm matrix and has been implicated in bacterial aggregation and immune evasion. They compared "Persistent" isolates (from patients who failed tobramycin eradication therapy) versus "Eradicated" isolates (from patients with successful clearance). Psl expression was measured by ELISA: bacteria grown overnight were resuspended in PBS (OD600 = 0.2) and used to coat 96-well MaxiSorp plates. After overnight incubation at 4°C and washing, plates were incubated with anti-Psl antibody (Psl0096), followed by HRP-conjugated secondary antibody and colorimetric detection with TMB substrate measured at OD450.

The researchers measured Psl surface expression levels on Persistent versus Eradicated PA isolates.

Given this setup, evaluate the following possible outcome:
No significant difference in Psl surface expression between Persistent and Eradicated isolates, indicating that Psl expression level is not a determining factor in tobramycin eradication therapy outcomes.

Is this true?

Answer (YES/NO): YES